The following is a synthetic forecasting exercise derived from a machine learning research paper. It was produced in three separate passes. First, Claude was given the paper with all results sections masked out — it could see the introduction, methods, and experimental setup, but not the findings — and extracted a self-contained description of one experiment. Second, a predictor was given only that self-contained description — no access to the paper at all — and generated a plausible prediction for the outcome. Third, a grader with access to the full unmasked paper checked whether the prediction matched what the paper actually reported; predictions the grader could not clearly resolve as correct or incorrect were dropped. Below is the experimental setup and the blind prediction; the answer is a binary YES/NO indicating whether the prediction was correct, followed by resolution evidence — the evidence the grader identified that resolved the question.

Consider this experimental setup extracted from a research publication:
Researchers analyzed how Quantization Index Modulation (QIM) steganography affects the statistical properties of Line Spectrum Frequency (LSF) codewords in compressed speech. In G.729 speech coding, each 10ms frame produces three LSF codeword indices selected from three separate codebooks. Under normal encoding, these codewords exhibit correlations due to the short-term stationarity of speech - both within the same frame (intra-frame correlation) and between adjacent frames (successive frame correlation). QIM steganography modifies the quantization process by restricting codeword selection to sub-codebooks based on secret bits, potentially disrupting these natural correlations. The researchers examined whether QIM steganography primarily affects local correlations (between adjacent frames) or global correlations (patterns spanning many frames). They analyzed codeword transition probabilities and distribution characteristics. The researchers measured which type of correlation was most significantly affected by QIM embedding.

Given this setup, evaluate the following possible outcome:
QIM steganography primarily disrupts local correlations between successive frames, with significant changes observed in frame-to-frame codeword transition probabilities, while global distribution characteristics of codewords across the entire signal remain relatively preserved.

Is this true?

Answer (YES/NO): YES